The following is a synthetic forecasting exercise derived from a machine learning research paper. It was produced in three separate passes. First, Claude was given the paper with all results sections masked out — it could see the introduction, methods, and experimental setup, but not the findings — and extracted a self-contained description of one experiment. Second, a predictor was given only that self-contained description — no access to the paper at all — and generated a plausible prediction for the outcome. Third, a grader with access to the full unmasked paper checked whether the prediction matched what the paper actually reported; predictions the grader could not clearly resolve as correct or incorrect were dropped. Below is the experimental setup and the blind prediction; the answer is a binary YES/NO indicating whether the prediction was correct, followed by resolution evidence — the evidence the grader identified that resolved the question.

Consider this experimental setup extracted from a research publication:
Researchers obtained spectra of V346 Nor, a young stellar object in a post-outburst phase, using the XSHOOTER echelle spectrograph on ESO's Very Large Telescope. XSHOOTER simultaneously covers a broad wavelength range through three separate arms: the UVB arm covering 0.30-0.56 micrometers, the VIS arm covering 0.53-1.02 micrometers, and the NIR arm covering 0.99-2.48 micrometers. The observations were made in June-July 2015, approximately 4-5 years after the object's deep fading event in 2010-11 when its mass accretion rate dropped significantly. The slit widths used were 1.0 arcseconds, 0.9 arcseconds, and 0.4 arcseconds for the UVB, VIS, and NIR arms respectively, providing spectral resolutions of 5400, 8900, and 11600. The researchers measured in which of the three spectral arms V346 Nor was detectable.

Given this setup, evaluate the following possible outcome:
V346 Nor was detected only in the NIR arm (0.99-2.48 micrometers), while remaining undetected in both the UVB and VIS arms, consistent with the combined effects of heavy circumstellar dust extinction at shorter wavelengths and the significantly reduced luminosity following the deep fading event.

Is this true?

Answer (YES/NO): NO